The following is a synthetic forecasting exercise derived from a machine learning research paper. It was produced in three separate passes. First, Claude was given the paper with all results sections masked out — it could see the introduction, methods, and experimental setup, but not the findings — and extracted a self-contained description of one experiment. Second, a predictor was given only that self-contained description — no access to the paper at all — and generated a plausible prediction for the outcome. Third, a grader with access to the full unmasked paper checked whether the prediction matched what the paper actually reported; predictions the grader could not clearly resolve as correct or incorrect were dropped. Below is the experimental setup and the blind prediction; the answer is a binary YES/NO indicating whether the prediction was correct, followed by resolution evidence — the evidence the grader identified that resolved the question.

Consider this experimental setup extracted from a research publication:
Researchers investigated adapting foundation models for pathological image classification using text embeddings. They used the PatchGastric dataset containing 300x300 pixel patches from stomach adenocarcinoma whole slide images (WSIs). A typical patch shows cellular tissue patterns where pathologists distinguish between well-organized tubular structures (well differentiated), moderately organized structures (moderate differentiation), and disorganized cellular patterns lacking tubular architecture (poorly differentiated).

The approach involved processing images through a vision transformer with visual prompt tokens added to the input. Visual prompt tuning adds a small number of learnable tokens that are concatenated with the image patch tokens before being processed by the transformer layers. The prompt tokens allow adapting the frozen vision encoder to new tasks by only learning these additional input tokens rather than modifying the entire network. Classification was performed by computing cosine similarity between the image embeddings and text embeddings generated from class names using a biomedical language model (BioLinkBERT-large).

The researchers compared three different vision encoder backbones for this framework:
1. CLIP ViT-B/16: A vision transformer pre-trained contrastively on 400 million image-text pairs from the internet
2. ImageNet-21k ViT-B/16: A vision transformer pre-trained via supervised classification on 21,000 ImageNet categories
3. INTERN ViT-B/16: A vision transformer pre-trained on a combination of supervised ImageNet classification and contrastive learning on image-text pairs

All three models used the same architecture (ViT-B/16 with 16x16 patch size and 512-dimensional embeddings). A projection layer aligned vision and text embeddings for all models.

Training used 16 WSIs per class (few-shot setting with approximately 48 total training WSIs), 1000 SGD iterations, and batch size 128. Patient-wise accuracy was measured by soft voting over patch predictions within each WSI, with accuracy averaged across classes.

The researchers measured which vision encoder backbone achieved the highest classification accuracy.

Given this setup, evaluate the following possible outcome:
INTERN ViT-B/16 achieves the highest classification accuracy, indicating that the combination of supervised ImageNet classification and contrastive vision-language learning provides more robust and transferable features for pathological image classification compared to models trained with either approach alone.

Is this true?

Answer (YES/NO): YES